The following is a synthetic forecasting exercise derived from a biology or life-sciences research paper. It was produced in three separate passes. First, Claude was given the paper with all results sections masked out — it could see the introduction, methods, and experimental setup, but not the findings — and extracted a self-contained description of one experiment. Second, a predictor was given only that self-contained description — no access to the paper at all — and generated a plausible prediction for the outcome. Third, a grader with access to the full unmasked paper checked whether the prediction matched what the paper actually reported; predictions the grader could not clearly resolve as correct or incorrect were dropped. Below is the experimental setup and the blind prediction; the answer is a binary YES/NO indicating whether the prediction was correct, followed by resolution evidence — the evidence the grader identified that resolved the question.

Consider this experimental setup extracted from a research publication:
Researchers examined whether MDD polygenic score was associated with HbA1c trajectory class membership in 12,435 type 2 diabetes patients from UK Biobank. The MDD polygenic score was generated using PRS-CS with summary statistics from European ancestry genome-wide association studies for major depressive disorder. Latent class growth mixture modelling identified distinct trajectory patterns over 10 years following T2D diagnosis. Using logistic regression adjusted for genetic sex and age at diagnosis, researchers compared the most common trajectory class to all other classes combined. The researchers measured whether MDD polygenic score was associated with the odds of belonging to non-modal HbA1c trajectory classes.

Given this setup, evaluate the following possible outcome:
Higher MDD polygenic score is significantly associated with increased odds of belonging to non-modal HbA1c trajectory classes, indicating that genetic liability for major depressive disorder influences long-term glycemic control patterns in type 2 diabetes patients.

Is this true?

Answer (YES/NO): NO